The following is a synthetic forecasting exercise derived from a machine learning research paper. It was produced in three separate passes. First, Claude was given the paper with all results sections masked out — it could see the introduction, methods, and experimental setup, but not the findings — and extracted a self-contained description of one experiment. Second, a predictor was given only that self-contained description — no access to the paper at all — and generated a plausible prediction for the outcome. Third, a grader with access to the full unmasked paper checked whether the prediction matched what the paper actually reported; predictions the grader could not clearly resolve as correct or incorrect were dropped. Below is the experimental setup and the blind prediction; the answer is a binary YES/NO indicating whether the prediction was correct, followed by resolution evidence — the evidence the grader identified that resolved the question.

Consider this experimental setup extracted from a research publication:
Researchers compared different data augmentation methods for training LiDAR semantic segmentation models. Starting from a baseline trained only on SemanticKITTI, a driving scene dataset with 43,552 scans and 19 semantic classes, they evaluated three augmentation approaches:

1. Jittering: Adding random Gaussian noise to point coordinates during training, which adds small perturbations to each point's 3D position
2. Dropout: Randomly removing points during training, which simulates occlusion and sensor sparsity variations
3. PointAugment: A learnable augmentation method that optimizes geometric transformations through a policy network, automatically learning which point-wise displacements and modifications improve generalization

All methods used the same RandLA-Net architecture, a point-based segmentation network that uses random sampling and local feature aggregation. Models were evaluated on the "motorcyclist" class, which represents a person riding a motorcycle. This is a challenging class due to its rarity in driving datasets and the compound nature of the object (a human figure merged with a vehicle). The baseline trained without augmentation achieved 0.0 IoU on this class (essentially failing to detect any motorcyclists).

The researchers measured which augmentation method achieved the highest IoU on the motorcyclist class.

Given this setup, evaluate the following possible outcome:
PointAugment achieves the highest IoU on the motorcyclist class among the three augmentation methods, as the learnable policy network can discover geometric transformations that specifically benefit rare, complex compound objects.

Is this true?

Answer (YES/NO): YES